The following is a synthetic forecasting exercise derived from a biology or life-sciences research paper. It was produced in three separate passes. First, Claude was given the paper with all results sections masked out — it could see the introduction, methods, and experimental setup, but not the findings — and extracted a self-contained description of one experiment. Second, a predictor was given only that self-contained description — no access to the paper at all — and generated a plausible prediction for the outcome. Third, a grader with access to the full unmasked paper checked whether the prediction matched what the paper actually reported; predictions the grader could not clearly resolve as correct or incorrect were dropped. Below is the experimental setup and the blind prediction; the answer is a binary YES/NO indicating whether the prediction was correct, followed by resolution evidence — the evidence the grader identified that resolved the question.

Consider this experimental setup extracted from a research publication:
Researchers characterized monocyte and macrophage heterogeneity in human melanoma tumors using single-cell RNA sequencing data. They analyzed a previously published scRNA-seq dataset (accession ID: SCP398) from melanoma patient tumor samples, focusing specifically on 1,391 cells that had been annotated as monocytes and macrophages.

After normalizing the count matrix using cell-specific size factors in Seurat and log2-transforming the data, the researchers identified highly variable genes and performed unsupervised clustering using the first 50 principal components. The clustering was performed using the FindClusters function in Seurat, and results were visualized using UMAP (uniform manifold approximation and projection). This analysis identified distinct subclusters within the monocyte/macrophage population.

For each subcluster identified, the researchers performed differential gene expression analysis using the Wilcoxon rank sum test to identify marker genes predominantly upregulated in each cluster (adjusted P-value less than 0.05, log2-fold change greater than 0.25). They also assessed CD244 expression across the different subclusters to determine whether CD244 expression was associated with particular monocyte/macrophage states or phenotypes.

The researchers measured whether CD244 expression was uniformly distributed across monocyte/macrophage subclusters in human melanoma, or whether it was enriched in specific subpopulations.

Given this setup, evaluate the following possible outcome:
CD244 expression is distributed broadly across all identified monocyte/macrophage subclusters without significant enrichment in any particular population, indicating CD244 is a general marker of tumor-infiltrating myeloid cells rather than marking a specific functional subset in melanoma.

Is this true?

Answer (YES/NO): NO